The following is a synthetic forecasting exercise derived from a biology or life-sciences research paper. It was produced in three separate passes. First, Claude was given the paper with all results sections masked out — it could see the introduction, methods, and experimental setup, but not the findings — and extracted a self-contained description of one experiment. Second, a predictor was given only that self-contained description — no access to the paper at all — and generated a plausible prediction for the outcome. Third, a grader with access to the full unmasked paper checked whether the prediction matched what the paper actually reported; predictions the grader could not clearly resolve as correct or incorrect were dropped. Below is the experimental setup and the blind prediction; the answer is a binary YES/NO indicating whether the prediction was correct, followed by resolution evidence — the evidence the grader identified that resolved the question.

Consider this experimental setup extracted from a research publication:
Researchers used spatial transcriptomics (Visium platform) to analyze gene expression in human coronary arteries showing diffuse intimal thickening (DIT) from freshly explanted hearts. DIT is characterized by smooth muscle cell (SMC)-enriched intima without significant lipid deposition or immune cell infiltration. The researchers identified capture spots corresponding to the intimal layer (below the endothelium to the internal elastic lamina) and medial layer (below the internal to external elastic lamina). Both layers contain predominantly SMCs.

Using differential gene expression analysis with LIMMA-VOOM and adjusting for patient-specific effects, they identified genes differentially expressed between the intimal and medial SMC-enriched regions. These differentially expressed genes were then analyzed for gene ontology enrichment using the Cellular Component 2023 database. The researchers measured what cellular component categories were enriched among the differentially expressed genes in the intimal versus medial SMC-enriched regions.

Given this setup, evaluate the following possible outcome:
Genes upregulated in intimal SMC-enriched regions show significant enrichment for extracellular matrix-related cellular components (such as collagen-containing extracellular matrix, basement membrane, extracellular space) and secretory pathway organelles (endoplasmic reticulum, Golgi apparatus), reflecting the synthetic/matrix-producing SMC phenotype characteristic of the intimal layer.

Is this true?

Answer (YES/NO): NO